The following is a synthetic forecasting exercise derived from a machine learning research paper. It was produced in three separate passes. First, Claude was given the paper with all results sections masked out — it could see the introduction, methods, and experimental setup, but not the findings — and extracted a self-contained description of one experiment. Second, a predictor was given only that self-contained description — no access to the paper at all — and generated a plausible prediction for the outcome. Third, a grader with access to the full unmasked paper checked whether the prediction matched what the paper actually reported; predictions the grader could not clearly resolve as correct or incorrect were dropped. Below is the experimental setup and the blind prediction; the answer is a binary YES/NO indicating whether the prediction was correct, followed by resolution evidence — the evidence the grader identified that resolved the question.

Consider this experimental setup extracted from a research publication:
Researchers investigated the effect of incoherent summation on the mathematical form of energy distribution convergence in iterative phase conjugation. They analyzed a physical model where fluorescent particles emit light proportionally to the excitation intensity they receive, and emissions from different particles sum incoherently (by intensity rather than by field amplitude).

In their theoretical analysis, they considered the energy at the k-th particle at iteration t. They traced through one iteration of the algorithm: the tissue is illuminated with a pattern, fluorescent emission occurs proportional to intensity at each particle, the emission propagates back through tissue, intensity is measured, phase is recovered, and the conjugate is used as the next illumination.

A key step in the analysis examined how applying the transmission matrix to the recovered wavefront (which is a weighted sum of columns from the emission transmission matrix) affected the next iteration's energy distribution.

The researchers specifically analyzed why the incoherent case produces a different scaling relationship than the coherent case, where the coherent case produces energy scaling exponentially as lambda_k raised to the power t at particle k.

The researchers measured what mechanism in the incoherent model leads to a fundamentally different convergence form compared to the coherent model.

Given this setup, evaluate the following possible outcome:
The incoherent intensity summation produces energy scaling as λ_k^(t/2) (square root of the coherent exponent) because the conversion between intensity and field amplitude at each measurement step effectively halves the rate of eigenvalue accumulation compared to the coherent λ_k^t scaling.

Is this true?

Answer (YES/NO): NO